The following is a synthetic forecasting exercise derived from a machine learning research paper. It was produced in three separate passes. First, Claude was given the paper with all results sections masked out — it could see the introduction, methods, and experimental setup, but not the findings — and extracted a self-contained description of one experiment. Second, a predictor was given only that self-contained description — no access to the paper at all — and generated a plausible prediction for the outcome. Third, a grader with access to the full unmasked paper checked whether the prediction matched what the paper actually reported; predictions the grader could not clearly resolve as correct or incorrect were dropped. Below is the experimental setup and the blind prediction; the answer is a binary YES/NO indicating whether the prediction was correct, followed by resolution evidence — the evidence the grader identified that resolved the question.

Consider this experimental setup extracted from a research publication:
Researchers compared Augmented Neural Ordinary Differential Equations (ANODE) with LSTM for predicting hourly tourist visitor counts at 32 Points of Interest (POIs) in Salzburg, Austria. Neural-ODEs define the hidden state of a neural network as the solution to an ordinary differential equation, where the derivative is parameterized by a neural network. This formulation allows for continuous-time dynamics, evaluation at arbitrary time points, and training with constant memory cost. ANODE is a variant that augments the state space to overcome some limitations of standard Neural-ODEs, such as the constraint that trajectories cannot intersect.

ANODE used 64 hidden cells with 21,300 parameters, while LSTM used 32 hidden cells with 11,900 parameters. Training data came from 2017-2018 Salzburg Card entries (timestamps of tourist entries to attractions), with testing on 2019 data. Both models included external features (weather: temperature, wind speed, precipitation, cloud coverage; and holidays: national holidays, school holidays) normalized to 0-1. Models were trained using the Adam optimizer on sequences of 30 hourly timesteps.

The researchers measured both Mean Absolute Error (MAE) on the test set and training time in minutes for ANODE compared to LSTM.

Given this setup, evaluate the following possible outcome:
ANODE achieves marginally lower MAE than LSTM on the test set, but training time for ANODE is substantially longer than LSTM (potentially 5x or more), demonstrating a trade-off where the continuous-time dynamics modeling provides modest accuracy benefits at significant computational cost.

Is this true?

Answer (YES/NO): NO